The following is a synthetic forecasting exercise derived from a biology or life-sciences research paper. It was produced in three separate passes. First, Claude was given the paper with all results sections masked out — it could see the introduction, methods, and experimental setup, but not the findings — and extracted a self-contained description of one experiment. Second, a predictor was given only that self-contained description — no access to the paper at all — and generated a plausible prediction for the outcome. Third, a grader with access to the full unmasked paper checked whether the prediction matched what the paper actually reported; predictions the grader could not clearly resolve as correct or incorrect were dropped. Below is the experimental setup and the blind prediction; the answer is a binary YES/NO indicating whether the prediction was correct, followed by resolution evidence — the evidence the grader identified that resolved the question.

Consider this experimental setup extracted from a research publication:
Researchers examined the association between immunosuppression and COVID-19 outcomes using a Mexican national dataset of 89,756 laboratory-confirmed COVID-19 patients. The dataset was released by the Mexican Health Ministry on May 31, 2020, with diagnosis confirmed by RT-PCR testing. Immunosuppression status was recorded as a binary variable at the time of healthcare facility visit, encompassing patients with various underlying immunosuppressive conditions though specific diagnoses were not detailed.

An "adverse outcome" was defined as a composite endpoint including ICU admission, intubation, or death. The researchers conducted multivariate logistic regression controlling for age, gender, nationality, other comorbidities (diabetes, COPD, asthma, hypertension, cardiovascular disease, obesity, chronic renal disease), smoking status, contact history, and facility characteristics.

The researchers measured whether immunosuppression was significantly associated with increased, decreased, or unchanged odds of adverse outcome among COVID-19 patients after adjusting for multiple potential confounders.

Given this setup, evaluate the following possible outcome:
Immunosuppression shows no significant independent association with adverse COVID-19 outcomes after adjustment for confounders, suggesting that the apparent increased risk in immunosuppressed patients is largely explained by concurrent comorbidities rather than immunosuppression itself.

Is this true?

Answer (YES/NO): NO